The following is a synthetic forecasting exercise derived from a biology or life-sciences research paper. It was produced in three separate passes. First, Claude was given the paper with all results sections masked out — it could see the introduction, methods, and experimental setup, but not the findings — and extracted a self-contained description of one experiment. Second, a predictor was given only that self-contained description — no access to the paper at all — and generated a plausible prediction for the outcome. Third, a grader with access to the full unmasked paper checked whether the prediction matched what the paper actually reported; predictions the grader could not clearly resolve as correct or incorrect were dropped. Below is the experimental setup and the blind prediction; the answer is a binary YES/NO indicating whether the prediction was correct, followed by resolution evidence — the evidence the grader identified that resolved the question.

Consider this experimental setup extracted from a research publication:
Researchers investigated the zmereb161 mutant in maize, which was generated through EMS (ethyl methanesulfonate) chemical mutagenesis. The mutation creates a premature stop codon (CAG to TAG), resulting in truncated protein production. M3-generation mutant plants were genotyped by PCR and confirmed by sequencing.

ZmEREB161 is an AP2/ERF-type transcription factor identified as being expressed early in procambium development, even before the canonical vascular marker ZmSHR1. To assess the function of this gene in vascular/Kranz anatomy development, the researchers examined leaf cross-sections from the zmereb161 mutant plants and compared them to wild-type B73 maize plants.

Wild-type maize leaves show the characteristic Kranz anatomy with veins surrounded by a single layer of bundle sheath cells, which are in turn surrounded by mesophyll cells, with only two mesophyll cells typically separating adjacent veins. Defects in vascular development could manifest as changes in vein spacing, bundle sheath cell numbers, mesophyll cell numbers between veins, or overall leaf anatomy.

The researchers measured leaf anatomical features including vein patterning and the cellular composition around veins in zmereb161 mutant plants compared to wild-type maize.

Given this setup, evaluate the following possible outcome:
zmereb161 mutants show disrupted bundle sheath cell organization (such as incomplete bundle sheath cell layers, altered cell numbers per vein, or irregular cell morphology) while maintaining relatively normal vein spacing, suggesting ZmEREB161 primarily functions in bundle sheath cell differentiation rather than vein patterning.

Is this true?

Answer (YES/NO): NO